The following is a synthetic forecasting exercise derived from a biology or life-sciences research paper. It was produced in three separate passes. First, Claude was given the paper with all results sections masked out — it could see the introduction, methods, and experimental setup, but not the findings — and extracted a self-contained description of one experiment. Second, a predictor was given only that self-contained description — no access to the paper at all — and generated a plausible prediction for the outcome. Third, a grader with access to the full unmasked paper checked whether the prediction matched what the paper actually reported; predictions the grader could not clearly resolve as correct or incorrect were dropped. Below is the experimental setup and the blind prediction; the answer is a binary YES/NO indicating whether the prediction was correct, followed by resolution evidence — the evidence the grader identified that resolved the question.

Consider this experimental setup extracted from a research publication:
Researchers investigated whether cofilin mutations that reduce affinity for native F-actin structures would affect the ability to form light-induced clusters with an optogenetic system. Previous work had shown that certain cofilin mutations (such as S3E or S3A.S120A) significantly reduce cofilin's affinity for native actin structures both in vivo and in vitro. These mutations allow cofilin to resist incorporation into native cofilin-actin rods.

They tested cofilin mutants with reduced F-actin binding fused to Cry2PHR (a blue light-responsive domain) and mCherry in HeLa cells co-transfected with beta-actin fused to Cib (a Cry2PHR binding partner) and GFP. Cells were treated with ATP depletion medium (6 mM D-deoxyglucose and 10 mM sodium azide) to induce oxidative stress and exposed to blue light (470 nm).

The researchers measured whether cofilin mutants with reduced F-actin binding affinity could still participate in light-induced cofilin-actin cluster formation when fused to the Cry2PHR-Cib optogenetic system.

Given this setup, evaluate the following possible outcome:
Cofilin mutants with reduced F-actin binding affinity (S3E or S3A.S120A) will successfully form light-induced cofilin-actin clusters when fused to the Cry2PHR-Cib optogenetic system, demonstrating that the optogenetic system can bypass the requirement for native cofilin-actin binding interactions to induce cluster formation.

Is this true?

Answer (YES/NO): YES